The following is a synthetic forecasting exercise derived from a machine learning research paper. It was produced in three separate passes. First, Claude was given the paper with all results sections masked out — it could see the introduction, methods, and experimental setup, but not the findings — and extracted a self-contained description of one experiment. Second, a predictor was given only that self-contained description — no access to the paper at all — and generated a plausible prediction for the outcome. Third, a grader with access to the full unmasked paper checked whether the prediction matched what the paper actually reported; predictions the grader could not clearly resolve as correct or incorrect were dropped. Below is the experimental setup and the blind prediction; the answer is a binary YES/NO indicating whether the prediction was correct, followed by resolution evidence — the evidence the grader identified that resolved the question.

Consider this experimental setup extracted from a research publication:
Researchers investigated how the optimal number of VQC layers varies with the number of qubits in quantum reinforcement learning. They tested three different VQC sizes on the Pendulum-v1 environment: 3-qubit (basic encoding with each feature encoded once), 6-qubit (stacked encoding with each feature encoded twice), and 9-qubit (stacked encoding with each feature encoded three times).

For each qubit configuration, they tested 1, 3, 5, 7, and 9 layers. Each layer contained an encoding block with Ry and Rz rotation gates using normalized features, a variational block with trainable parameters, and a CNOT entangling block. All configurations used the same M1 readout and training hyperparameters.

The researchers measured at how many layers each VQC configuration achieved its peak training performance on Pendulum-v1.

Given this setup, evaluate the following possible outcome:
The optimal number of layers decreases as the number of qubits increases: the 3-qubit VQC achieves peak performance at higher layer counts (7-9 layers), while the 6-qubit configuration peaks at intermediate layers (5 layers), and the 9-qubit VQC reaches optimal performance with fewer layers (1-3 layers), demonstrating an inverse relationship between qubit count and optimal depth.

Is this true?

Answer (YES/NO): NO